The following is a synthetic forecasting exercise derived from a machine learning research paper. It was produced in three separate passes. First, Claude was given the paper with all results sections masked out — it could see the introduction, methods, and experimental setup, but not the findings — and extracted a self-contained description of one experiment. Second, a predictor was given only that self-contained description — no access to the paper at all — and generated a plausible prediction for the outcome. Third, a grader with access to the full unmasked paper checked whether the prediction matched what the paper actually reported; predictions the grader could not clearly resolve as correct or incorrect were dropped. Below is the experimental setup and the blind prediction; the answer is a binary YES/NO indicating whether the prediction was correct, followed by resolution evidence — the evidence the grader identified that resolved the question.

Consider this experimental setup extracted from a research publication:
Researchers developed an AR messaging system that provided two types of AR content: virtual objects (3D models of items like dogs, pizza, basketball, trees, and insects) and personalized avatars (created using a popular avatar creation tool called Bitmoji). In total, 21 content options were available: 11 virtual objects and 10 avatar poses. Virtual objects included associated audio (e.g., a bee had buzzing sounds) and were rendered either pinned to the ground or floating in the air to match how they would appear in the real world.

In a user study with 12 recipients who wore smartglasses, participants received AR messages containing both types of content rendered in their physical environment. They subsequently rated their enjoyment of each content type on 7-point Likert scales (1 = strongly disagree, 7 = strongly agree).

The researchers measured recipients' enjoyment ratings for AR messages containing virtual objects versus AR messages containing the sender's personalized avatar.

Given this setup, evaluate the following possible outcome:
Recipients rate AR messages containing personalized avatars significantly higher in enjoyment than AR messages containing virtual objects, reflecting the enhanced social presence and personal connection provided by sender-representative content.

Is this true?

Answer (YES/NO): NO